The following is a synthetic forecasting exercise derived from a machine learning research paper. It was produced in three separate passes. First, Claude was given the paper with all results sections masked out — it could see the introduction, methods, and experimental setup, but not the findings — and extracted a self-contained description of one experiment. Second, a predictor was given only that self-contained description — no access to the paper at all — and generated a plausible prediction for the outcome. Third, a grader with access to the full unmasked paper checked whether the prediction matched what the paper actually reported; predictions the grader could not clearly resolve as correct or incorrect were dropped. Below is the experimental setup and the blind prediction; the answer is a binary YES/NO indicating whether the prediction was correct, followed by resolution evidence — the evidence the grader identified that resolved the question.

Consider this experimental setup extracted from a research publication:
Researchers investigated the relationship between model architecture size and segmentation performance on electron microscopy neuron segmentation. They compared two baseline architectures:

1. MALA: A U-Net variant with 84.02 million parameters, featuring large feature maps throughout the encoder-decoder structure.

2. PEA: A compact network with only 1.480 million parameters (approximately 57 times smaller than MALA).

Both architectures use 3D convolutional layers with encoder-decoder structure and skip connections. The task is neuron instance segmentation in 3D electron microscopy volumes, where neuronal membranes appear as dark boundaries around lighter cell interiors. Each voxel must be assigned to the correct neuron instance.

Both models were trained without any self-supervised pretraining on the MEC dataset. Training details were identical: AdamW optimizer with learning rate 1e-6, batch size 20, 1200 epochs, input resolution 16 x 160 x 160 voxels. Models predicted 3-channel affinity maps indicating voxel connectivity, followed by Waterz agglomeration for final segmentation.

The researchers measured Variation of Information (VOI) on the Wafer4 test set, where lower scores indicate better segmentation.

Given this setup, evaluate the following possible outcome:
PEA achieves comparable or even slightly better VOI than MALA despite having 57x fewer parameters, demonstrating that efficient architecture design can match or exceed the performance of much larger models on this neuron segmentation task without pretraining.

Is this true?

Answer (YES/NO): NO